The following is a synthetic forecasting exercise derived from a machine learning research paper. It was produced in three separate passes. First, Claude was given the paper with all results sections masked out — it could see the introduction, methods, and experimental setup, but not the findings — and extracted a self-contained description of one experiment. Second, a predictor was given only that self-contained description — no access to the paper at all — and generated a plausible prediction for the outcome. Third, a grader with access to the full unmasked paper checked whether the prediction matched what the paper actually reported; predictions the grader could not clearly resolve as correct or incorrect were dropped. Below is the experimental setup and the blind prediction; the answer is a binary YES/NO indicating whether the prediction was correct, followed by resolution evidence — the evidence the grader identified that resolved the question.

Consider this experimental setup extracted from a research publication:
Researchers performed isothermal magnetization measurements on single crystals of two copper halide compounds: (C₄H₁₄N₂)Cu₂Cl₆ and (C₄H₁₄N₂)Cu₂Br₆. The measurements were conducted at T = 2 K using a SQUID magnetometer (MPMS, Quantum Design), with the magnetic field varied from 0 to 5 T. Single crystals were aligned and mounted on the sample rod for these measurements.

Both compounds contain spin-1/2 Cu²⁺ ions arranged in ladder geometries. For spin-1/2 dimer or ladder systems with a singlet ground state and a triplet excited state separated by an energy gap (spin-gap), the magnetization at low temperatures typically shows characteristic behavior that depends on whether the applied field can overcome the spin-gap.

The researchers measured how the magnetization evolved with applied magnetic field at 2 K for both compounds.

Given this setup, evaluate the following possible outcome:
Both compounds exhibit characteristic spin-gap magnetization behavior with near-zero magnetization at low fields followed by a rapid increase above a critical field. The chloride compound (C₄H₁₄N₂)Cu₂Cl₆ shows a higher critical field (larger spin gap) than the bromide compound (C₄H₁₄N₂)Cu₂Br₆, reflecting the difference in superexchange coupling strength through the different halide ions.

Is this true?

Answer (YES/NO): NO